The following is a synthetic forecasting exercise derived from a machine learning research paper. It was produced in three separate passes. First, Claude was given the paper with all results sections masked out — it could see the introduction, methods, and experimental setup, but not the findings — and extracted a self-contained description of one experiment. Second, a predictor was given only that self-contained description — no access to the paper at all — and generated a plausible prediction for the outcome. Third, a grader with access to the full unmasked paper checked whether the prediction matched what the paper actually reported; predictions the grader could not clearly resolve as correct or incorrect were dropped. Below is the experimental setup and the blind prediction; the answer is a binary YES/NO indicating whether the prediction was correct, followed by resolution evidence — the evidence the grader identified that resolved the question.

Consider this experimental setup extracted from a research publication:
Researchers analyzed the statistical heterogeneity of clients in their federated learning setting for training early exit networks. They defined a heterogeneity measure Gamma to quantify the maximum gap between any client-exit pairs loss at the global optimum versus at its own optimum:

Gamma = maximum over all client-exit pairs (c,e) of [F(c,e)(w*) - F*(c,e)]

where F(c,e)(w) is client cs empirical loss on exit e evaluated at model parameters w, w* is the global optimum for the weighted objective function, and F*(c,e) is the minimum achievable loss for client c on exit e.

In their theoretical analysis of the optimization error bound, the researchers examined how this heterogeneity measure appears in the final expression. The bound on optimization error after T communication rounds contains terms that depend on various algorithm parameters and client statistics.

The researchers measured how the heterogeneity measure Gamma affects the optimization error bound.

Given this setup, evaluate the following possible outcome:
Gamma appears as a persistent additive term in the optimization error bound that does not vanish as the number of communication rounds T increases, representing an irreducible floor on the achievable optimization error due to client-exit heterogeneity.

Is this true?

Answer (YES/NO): NO